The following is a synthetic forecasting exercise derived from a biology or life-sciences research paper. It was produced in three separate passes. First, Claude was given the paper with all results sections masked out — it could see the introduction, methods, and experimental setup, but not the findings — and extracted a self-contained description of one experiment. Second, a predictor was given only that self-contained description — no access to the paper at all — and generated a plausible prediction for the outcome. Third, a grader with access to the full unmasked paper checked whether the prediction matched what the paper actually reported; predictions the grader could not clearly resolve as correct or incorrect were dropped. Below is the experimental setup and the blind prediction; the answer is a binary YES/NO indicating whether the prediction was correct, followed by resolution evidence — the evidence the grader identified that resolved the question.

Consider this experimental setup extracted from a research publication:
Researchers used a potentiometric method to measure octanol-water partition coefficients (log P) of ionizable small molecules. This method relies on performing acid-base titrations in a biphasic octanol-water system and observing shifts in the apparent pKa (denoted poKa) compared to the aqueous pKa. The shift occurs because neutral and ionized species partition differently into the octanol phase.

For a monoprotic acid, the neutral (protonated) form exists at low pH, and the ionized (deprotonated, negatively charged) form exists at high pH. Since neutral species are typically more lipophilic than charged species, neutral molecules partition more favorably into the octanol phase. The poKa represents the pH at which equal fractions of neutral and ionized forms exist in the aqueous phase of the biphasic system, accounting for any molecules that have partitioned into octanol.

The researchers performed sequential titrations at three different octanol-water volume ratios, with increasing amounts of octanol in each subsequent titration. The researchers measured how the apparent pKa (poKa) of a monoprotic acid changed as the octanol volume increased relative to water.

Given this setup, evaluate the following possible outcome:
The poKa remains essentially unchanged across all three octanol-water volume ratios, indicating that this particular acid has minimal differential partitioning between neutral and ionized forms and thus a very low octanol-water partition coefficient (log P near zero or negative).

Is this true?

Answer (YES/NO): NO